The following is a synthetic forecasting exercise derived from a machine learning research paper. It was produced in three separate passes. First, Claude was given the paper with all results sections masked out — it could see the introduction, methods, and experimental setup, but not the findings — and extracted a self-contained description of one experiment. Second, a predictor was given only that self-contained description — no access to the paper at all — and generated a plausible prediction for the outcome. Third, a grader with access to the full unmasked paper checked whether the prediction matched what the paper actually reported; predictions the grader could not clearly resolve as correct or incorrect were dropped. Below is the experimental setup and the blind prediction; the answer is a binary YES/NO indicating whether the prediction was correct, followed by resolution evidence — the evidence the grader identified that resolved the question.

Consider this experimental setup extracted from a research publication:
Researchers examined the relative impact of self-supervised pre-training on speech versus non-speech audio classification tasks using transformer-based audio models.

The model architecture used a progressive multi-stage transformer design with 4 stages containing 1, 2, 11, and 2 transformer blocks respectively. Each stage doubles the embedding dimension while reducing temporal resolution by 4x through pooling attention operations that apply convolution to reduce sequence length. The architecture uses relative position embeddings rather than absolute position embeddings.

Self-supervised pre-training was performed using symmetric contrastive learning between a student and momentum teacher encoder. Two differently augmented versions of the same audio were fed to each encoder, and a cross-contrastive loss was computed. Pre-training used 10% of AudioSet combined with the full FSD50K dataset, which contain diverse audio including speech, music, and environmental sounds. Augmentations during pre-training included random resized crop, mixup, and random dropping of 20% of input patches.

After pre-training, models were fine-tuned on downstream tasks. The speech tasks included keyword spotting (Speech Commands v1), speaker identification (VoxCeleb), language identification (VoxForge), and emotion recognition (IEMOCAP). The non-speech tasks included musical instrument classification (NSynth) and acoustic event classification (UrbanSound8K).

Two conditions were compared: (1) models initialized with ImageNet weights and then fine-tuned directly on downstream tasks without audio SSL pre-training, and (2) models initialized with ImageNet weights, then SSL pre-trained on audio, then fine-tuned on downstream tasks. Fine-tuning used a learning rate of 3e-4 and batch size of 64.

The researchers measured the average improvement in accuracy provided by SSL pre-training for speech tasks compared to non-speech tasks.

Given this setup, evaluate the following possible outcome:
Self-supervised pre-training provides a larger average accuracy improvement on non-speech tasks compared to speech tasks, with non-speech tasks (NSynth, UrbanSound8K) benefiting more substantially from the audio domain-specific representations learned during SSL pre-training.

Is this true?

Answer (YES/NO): YES